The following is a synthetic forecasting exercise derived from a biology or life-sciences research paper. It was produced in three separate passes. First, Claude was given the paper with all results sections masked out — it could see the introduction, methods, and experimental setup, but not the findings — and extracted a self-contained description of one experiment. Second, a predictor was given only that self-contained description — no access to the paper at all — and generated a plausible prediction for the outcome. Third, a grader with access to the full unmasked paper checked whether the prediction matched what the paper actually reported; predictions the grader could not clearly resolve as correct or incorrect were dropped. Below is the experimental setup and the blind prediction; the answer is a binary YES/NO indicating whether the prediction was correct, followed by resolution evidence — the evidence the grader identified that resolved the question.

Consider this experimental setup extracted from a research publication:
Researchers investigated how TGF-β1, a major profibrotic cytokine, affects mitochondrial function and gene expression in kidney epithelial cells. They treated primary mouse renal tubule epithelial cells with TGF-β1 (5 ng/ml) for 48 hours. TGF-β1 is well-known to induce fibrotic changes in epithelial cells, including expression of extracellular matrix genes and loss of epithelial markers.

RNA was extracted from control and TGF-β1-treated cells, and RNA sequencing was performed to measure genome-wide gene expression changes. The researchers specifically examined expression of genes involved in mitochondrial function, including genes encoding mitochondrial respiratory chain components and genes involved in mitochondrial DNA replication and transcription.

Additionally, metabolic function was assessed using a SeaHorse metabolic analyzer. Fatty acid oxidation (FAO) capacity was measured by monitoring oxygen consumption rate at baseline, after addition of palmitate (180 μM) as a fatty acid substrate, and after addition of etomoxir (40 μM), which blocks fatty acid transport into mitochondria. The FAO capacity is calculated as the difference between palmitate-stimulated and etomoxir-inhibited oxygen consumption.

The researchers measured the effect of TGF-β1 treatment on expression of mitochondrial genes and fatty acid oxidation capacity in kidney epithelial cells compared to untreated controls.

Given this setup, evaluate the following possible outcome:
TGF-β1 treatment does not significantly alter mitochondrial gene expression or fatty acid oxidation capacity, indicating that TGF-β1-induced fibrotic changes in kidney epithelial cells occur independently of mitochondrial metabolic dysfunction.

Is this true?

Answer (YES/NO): NO